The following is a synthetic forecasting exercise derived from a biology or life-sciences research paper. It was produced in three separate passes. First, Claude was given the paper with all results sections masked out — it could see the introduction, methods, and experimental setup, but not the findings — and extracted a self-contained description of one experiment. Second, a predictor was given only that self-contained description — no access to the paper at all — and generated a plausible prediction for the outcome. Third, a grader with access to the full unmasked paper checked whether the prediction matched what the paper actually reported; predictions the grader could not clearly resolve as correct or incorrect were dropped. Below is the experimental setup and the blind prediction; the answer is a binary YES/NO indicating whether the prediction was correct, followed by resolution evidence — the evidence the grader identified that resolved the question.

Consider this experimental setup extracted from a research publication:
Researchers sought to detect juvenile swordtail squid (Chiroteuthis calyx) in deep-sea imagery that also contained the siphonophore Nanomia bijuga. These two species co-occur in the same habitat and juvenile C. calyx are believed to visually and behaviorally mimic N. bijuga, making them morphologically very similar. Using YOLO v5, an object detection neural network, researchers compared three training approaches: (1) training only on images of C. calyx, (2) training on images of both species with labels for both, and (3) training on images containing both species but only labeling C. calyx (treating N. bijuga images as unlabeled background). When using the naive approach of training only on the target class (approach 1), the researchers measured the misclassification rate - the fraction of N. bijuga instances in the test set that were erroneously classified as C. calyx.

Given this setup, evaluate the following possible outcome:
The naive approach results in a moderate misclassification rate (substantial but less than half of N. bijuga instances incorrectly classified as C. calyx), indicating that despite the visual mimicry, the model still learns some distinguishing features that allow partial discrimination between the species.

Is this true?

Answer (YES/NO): YES